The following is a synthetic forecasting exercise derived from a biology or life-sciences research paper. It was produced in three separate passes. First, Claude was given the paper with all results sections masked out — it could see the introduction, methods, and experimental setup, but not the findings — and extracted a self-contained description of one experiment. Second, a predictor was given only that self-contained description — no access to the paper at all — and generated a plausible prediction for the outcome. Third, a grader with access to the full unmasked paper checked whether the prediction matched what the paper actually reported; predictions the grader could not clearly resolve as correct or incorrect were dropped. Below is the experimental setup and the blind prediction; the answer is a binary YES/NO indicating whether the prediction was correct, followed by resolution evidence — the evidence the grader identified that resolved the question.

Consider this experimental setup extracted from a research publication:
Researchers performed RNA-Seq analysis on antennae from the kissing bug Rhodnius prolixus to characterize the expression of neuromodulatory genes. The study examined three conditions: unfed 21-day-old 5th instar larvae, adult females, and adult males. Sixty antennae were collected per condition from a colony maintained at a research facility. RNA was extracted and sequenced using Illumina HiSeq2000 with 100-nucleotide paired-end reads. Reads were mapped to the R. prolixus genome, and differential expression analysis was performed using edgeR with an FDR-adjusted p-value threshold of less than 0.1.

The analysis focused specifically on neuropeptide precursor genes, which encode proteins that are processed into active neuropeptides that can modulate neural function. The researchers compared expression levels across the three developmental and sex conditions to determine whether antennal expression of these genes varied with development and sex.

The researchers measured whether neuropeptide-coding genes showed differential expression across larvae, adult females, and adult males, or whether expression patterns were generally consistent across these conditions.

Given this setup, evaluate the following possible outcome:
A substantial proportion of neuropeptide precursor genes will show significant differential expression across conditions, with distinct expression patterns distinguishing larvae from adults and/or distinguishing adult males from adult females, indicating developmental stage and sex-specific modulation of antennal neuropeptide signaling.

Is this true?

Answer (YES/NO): NO